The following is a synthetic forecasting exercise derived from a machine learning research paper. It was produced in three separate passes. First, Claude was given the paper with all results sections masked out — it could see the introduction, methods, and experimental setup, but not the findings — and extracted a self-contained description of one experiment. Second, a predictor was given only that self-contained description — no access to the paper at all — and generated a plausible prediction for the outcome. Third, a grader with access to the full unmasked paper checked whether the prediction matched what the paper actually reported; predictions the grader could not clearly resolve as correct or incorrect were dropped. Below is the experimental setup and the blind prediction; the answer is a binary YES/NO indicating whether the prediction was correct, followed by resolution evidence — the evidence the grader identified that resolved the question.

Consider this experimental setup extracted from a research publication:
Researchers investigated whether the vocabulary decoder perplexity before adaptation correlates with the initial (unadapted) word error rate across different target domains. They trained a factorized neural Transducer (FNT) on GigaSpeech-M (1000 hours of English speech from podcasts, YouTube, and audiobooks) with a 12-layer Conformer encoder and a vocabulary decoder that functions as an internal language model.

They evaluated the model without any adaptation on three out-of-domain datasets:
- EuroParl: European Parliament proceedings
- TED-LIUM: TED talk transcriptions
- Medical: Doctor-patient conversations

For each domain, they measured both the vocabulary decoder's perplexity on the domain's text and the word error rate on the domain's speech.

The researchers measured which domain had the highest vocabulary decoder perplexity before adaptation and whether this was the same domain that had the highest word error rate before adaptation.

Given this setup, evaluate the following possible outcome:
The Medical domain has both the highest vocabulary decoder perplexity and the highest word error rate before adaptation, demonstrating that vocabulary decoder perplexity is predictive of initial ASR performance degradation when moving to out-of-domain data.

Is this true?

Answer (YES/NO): YES